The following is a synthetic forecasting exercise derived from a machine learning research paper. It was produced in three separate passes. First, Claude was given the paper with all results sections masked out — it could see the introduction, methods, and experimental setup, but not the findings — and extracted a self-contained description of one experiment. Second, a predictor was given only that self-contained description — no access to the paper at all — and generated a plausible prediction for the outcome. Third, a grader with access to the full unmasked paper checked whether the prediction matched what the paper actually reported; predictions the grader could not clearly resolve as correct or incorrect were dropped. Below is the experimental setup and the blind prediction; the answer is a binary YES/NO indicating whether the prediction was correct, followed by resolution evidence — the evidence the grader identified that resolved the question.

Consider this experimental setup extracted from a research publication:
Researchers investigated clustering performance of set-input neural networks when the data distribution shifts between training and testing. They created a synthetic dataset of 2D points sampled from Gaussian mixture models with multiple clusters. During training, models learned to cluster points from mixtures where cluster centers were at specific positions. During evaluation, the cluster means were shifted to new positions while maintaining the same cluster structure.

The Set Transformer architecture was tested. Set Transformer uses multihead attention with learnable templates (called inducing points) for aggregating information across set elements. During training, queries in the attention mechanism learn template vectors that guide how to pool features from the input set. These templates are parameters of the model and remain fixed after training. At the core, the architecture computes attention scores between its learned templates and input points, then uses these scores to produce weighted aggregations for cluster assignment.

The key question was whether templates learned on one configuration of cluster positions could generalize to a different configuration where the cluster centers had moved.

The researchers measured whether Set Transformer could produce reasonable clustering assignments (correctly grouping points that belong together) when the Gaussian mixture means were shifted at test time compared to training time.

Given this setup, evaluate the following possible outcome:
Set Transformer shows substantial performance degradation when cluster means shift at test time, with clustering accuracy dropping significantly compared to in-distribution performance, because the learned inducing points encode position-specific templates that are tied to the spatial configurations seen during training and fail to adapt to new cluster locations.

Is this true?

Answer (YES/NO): YES